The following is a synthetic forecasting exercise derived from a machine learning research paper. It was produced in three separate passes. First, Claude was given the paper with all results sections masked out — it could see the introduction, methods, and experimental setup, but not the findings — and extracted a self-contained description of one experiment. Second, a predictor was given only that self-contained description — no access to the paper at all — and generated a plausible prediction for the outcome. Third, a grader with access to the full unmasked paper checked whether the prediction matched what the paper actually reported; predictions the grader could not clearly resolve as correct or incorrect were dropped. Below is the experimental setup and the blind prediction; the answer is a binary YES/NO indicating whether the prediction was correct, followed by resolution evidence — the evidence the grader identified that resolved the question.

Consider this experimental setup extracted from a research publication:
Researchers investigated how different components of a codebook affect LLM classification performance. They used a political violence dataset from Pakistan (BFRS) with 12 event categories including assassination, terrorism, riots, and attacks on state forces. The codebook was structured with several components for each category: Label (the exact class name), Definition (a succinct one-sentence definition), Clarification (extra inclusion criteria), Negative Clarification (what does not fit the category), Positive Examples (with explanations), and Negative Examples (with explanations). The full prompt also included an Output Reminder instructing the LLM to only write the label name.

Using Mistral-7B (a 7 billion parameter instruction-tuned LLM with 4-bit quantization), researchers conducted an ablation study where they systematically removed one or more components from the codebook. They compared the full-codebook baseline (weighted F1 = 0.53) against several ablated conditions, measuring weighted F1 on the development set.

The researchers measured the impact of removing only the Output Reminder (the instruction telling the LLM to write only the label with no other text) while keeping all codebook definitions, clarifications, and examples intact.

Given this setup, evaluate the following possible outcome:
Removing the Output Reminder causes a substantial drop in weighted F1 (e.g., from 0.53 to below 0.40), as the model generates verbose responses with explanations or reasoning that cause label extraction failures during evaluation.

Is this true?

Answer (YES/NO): NO